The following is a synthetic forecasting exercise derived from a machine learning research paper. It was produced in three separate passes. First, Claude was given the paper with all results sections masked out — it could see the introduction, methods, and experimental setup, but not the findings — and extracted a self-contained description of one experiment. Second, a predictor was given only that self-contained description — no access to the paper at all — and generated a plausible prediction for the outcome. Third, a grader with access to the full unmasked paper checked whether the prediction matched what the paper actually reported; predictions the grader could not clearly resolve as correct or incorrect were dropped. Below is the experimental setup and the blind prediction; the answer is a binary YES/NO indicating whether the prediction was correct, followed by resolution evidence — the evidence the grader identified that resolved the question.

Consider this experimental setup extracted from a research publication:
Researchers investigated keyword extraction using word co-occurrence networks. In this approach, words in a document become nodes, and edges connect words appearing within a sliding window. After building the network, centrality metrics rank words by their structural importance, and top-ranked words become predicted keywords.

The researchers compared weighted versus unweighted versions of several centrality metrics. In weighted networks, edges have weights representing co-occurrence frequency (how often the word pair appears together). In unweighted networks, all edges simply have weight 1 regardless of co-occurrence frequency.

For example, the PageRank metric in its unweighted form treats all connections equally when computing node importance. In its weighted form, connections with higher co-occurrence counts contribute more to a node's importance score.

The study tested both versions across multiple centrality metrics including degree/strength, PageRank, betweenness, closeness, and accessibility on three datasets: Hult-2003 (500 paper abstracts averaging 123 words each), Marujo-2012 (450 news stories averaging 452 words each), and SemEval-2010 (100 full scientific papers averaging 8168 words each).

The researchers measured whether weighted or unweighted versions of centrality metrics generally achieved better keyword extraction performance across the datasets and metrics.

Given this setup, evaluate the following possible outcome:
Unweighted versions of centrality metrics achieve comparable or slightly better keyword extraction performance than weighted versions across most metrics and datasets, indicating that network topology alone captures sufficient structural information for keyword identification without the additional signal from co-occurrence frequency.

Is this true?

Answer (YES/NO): YES